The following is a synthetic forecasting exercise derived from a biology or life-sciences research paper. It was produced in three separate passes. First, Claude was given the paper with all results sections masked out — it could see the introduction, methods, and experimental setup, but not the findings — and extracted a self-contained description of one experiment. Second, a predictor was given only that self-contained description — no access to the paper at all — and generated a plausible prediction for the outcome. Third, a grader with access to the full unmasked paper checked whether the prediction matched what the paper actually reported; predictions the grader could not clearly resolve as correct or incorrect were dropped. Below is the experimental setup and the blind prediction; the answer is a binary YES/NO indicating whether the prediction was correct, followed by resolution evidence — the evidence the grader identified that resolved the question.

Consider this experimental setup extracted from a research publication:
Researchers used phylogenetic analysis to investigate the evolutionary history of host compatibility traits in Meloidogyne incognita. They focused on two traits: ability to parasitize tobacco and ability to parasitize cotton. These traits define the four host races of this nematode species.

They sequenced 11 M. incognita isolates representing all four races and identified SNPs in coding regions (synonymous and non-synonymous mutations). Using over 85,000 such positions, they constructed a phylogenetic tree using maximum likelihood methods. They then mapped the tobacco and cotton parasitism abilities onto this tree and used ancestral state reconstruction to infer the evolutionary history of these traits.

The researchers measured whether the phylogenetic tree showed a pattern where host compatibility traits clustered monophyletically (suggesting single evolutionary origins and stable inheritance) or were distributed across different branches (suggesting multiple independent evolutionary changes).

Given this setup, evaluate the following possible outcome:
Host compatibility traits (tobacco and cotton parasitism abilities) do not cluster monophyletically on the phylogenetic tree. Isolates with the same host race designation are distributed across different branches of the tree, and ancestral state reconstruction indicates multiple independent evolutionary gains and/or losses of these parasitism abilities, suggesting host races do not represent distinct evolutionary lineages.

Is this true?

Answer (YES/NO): YES